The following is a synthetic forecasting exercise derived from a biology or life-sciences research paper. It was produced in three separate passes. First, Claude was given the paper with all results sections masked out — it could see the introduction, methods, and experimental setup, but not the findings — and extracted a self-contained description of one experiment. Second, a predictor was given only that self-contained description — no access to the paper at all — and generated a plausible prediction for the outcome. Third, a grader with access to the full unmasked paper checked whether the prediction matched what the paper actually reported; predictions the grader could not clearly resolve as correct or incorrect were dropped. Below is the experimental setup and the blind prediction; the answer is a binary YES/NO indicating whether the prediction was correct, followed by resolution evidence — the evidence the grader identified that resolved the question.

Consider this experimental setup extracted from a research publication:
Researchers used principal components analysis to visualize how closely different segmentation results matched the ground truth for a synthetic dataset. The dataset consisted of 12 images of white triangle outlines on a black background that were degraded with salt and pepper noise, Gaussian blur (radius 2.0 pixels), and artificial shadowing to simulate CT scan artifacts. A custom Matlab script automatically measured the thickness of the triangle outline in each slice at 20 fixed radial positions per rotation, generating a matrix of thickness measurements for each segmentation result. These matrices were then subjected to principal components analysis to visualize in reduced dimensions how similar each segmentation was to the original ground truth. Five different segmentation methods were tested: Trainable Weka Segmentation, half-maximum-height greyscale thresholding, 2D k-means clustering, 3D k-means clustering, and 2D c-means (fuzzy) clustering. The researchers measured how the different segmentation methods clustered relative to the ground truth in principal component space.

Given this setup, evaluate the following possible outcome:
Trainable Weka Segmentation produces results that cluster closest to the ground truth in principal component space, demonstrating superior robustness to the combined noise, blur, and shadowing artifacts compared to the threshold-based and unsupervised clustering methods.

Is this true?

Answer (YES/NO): NO